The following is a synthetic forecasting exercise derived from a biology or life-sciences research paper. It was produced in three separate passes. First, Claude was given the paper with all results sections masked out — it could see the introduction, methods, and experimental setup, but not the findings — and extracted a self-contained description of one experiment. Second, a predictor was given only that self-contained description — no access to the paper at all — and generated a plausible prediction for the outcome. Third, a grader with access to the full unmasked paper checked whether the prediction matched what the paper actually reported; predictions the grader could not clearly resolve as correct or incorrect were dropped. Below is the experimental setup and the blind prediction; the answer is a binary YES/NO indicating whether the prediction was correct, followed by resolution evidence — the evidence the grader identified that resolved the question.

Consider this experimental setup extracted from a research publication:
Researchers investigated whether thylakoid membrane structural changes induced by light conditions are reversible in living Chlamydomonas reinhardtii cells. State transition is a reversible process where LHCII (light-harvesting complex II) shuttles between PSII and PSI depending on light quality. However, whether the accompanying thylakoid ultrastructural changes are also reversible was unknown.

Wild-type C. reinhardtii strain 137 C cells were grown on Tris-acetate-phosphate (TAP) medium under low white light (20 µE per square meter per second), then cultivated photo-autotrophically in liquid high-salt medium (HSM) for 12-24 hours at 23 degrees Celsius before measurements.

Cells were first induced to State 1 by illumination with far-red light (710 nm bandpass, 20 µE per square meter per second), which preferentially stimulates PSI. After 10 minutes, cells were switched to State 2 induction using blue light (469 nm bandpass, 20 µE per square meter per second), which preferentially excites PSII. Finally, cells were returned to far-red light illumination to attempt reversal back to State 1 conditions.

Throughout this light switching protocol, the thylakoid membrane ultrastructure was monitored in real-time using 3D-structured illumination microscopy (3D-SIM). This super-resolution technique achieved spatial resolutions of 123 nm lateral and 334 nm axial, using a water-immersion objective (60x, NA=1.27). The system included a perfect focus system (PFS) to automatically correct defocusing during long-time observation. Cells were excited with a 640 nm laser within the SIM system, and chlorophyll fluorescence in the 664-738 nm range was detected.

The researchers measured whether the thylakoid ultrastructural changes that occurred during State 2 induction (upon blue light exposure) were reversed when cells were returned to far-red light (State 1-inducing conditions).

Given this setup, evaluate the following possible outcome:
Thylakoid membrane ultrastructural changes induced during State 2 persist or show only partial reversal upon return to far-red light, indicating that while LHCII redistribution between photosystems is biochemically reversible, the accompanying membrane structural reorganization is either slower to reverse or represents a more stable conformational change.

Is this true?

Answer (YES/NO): YES